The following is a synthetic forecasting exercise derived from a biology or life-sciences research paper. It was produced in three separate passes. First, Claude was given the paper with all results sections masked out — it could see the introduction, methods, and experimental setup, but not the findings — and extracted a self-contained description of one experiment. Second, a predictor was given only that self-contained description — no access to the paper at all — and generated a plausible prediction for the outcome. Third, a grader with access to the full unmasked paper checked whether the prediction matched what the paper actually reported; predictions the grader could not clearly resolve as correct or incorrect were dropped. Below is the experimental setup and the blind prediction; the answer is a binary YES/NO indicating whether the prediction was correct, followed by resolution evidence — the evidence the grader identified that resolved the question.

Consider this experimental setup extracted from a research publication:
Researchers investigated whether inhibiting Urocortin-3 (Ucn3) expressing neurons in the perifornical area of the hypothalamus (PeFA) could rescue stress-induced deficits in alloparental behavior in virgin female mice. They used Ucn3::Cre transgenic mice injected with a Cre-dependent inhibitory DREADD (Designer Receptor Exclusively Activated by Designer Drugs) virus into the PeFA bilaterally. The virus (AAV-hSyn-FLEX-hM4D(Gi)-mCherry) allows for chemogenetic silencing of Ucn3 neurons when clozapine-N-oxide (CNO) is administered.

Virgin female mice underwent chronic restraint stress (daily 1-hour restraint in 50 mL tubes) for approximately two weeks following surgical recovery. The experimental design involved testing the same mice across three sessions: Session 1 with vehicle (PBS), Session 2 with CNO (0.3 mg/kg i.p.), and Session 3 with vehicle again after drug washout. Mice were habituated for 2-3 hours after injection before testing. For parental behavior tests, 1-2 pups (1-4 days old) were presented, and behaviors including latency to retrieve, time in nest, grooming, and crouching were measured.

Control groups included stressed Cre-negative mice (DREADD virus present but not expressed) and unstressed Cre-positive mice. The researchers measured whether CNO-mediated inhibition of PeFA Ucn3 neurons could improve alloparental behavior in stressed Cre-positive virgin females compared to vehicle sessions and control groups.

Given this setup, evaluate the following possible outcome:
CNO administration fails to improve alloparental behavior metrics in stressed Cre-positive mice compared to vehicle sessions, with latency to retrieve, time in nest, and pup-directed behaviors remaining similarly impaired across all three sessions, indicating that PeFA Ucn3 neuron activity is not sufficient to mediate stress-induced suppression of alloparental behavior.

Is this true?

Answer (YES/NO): NO